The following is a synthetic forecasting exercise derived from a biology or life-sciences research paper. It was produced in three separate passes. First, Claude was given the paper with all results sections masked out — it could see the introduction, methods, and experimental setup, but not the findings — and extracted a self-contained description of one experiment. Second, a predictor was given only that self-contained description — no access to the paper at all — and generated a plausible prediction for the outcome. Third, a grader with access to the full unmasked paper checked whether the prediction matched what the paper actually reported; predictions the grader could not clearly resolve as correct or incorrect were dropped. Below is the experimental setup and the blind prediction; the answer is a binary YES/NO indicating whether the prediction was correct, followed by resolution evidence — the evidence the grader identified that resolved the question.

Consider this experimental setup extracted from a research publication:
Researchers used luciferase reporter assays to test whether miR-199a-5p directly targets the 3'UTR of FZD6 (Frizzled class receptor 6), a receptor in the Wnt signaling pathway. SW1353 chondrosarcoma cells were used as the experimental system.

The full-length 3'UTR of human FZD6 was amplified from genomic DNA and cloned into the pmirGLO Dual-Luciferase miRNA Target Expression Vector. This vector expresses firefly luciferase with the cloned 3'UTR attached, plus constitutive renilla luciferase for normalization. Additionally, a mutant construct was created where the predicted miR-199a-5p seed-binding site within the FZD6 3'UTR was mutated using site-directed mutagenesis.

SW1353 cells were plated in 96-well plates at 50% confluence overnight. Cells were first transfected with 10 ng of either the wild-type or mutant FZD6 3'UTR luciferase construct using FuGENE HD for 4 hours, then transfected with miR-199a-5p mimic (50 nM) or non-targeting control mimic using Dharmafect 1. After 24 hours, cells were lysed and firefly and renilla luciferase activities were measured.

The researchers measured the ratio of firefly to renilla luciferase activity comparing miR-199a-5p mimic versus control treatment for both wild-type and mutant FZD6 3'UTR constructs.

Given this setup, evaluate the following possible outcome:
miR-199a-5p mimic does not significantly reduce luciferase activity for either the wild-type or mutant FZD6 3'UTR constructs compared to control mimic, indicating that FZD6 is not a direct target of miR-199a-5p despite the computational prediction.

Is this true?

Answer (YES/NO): NO